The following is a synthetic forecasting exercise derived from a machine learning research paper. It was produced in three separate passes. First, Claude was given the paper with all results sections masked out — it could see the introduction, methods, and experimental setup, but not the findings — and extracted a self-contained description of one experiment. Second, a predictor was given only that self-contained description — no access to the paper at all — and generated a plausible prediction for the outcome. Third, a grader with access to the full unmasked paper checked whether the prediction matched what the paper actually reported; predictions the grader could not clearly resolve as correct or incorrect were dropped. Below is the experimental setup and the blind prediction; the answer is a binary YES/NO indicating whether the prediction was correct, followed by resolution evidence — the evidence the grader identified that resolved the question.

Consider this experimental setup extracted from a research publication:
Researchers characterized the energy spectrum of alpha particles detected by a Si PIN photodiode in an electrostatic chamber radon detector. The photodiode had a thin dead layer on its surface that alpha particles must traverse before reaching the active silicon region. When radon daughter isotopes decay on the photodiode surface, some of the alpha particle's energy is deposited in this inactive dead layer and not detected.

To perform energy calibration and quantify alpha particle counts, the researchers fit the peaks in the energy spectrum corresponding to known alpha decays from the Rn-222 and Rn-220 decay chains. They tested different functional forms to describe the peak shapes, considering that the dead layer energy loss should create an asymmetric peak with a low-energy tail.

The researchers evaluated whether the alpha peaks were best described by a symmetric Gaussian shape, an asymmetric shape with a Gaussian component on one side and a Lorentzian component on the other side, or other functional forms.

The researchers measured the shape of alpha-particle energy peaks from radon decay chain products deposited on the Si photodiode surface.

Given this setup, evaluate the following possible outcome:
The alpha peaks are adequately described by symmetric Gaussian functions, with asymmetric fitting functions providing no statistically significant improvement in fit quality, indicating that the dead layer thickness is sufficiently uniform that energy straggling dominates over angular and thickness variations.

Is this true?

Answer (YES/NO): NO